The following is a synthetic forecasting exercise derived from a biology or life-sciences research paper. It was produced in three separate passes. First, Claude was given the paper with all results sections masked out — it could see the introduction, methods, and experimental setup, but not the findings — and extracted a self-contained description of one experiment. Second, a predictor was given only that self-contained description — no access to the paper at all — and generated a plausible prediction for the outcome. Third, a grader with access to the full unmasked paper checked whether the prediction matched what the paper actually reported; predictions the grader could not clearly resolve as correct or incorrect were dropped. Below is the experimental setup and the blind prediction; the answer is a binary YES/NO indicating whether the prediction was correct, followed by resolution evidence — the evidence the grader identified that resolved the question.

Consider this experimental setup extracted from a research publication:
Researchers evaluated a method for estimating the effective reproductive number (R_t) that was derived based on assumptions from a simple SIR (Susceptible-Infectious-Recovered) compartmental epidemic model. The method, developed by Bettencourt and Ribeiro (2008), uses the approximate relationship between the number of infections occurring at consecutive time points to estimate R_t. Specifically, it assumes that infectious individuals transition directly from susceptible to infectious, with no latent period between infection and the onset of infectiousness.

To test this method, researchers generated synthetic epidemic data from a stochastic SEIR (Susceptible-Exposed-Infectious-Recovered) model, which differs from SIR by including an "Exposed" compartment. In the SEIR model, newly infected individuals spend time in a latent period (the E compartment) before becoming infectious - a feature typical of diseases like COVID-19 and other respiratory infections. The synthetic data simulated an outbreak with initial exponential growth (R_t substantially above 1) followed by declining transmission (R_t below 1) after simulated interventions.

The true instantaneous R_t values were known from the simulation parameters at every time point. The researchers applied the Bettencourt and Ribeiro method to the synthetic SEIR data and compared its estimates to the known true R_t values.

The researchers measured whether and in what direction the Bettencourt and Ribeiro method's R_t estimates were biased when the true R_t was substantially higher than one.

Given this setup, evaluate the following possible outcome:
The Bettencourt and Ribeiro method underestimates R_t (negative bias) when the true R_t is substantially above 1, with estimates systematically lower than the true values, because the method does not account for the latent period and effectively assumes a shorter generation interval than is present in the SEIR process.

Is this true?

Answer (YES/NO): YES